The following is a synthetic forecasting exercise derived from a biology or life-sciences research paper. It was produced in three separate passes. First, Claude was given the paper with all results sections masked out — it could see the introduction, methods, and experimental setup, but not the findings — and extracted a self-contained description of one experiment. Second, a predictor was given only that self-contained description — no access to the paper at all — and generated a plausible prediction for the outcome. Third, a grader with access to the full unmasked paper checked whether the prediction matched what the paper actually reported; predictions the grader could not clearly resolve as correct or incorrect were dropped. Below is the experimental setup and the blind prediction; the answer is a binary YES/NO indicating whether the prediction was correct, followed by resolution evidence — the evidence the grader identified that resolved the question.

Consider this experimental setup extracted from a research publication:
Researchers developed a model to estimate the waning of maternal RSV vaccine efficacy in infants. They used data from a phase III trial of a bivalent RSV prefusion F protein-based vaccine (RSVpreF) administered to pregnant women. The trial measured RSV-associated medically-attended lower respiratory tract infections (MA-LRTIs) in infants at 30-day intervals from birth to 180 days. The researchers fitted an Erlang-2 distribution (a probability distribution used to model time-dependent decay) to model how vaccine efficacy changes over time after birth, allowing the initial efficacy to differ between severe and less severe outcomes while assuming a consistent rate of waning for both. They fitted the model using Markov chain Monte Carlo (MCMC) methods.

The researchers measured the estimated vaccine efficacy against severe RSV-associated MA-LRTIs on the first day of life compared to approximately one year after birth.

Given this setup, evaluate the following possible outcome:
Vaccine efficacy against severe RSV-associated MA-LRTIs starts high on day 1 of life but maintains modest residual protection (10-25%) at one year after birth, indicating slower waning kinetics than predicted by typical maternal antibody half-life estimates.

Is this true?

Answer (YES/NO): YES